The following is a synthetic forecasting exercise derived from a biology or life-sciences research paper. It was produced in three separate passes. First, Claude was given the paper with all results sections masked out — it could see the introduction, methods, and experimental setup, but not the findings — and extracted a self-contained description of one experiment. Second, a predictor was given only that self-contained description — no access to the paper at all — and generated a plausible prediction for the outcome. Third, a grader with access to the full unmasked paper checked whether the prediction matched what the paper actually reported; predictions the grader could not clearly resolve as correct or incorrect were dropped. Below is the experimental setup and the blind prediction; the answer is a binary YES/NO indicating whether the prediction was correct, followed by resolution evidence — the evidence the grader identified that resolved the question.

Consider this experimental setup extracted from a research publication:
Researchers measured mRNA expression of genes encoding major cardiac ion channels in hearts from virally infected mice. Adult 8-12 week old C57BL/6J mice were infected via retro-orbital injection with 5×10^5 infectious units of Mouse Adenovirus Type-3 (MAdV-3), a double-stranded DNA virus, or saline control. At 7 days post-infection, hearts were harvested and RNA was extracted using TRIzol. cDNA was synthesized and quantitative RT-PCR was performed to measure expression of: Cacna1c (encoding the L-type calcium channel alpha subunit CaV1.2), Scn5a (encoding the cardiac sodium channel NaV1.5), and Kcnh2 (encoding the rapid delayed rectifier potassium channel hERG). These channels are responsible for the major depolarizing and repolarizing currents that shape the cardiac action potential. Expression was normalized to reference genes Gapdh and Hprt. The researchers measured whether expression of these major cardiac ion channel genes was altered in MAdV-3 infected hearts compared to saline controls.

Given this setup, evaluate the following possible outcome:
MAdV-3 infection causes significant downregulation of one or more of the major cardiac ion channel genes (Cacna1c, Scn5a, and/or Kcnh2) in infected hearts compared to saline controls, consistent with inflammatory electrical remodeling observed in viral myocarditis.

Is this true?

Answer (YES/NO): NO